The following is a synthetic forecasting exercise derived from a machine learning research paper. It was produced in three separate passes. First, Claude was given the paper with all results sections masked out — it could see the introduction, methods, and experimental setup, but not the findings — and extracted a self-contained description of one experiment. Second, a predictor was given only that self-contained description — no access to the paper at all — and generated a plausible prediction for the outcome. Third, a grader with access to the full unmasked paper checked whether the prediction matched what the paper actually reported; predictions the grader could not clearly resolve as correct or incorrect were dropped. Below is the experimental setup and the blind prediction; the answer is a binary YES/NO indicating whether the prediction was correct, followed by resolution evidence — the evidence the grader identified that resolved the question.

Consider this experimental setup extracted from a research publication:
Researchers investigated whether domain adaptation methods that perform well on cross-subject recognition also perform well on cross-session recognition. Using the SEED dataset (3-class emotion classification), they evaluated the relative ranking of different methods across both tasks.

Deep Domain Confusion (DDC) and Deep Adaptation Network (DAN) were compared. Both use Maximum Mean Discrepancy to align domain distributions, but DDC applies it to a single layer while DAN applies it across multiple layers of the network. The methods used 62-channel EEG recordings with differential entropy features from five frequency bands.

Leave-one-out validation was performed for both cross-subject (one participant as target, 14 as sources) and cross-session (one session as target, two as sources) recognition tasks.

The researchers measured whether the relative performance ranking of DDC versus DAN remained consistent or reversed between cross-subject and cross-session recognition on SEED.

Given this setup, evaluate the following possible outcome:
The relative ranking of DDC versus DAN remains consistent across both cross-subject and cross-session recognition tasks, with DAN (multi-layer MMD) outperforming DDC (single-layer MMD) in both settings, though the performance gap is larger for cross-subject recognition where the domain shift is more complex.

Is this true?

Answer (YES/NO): NO